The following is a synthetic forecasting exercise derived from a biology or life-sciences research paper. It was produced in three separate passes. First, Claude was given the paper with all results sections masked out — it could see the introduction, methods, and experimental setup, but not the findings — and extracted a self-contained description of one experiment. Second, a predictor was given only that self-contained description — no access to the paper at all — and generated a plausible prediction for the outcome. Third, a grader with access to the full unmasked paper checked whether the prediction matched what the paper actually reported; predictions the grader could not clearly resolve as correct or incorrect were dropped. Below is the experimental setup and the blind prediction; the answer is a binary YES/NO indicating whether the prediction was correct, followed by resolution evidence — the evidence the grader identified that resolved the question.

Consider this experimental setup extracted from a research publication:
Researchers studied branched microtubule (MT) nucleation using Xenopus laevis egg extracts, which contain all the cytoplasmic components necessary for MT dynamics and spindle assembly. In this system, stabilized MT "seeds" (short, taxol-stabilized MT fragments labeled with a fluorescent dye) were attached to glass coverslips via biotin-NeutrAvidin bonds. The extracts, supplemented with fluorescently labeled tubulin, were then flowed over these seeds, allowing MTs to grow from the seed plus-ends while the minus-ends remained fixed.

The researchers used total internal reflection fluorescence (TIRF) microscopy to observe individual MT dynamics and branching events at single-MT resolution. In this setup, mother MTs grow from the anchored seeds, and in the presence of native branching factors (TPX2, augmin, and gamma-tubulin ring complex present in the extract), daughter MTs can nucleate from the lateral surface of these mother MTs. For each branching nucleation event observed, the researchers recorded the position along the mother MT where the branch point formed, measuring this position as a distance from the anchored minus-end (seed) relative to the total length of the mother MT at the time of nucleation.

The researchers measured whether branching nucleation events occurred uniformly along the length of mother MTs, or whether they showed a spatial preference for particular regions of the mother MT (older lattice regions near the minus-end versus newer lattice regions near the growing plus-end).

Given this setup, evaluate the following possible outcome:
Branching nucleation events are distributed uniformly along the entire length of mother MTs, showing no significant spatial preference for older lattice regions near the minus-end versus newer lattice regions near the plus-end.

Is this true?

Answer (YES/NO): NO